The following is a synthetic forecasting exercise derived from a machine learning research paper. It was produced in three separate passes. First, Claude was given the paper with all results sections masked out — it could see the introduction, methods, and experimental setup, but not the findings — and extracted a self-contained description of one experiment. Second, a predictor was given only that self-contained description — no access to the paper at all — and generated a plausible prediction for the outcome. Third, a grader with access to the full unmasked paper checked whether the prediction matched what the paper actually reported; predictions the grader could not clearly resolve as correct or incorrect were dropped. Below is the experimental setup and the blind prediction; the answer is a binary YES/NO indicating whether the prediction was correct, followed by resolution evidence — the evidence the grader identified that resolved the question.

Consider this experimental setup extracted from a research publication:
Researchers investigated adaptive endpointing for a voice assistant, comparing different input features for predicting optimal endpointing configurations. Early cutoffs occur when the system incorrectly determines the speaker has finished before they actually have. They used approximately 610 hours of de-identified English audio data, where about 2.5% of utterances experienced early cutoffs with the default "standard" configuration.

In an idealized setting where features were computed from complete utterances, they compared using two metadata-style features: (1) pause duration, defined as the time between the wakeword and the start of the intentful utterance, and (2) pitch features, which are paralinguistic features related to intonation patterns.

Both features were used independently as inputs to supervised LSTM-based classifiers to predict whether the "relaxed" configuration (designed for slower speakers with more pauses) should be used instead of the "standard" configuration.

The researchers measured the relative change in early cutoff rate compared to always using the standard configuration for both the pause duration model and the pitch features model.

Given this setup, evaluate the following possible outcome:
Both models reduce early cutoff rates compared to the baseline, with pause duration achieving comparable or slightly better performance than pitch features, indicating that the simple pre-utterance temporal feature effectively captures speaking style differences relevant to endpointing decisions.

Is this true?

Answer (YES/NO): NO